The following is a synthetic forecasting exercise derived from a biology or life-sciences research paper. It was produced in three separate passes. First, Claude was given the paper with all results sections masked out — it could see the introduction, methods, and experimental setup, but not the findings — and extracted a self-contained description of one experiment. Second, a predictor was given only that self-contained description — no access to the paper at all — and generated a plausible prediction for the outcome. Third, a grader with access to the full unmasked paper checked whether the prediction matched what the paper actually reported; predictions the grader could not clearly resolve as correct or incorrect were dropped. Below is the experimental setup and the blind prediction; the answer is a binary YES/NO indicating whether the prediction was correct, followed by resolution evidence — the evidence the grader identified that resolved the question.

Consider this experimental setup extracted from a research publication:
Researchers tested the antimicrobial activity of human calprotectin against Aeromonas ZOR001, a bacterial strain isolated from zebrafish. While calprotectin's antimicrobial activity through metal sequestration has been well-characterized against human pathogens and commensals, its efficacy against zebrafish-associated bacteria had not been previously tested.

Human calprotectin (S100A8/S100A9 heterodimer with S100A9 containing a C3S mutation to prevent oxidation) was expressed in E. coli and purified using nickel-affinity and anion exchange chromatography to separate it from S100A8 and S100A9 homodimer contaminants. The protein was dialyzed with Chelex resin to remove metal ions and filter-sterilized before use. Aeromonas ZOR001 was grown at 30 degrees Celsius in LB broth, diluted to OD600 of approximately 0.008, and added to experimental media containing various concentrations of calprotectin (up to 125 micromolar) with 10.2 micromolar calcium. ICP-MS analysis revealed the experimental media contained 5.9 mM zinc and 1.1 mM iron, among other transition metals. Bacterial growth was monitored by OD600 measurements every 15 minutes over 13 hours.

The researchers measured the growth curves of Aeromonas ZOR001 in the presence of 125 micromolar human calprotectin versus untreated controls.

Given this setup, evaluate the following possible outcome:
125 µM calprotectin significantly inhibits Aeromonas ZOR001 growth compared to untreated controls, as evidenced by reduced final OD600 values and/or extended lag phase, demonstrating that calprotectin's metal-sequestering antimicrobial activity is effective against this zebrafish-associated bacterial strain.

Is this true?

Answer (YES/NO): YES